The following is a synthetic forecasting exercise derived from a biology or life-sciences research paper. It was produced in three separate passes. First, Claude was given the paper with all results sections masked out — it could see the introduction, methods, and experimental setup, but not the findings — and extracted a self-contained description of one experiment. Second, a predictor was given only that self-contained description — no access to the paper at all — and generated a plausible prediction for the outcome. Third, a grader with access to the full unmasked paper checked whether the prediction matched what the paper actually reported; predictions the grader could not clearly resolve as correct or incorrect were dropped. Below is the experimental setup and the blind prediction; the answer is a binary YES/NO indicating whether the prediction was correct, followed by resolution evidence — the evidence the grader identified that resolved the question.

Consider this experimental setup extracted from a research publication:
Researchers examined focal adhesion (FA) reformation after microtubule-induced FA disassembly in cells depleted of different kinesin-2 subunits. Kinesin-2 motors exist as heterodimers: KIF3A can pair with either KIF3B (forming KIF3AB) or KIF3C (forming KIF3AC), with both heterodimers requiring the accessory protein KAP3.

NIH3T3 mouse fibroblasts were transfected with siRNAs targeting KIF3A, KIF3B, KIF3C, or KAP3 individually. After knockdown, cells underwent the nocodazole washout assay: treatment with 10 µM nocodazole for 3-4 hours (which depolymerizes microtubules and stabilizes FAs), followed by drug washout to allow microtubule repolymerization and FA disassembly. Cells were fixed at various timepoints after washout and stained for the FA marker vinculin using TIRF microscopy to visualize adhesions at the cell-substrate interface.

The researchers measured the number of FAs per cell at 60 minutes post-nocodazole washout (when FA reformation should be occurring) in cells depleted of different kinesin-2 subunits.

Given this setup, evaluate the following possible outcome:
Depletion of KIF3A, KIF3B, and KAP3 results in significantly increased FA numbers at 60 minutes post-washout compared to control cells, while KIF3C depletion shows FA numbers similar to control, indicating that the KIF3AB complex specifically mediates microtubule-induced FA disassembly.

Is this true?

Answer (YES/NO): NO